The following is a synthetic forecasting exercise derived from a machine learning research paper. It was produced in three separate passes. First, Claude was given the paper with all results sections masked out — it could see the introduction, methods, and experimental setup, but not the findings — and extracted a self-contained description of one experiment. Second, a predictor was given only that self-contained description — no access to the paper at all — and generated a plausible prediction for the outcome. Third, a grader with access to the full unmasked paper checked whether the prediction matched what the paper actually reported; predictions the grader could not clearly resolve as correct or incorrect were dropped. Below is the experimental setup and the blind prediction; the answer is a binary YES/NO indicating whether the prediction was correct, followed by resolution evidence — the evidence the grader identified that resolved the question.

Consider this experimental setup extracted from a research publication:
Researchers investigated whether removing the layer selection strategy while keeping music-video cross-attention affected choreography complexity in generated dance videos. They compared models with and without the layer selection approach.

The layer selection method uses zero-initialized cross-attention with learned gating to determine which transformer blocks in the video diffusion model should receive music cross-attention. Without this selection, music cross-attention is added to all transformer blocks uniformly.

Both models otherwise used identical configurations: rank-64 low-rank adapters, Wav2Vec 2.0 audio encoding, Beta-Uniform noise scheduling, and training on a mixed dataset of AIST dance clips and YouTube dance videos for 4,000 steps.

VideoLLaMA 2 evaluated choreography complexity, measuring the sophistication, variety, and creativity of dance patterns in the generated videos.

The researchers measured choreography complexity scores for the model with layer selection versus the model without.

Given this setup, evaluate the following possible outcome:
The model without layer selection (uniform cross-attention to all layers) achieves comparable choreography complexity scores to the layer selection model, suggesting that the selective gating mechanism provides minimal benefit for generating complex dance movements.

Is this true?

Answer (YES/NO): YES